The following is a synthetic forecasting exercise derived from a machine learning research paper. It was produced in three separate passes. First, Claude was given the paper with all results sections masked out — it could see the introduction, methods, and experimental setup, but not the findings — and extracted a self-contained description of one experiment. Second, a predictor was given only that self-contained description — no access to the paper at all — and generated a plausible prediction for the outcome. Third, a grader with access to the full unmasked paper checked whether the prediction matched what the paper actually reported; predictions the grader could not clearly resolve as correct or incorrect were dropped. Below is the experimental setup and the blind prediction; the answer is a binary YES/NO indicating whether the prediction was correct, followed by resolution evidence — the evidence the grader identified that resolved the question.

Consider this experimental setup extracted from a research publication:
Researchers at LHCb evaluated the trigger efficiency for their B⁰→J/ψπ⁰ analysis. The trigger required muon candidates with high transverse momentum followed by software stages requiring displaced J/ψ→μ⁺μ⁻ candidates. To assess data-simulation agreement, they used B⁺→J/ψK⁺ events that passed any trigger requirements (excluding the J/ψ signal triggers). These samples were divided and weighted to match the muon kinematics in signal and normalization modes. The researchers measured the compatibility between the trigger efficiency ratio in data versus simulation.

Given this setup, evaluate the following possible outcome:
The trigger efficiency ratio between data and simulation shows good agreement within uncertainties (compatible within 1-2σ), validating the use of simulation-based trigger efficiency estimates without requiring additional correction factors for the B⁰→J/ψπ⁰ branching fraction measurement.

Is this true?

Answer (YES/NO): YES